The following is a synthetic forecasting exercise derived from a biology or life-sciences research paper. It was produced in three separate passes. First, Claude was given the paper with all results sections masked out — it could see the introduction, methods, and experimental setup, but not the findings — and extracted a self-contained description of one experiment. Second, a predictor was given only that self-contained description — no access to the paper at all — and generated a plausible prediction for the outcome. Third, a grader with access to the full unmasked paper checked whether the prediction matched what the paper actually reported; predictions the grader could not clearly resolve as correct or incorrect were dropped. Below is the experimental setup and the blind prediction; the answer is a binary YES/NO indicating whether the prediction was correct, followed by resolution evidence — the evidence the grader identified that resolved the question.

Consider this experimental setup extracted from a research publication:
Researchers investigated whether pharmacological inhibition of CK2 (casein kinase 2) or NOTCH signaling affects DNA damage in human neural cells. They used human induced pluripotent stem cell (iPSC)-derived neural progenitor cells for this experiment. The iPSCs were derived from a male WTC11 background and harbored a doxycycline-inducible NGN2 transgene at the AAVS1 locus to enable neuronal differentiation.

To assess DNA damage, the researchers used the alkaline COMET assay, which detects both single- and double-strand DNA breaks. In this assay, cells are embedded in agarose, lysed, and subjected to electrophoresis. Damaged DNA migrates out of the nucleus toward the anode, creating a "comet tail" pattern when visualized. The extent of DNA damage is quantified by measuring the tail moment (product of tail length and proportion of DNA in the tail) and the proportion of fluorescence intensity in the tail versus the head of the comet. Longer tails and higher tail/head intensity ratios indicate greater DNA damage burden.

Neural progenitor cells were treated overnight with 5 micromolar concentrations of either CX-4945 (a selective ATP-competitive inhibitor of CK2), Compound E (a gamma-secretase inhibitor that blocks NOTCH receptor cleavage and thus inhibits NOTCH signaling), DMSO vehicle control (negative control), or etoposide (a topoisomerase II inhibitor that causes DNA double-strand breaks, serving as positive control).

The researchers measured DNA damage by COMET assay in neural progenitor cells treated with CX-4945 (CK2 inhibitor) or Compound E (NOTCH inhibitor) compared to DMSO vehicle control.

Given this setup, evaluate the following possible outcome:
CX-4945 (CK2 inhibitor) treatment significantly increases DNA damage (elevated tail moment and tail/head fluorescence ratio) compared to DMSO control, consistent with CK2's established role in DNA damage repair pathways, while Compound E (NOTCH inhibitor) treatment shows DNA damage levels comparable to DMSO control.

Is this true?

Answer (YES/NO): NO